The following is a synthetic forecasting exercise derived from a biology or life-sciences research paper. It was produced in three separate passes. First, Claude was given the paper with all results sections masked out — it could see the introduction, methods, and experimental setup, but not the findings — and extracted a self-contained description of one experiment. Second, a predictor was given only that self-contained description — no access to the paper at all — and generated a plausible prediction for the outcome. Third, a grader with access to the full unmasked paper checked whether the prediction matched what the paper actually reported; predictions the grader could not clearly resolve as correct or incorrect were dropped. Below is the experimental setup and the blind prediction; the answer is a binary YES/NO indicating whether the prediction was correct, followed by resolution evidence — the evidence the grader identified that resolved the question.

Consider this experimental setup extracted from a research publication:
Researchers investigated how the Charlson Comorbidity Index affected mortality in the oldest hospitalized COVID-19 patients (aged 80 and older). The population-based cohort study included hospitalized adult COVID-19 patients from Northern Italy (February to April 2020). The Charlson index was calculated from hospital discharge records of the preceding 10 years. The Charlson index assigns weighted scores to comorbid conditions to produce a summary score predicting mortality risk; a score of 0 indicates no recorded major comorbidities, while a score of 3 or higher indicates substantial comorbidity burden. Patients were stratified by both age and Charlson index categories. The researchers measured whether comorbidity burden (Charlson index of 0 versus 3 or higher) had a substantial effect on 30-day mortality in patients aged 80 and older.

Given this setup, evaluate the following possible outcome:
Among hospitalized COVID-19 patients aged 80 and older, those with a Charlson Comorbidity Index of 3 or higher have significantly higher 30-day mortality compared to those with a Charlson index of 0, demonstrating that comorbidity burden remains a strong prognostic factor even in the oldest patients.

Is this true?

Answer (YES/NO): NO